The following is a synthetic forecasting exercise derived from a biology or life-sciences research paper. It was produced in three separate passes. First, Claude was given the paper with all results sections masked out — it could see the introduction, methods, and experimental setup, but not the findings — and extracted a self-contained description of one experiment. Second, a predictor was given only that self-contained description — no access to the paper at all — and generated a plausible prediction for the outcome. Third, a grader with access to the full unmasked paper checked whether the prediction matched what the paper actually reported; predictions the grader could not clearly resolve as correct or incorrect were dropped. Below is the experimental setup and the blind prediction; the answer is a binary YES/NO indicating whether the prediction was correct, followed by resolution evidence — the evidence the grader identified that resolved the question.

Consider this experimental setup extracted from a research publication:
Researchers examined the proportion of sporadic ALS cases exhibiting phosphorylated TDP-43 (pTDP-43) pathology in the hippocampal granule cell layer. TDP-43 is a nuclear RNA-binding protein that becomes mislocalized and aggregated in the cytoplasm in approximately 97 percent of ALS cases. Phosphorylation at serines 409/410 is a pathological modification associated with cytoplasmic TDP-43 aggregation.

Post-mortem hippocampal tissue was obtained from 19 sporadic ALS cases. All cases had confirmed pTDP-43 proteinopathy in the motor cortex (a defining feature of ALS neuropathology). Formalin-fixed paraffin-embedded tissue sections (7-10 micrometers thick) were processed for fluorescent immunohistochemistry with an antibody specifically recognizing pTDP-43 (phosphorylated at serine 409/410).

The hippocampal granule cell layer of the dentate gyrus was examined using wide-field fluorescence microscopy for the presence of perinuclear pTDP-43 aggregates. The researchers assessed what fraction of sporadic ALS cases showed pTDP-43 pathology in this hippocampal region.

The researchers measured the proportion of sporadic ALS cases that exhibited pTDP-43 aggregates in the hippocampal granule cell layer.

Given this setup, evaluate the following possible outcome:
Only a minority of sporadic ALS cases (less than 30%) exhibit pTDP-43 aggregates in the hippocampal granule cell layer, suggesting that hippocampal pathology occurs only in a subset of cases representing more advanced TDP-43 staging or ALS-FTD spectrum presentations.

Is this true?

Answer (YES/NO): NO